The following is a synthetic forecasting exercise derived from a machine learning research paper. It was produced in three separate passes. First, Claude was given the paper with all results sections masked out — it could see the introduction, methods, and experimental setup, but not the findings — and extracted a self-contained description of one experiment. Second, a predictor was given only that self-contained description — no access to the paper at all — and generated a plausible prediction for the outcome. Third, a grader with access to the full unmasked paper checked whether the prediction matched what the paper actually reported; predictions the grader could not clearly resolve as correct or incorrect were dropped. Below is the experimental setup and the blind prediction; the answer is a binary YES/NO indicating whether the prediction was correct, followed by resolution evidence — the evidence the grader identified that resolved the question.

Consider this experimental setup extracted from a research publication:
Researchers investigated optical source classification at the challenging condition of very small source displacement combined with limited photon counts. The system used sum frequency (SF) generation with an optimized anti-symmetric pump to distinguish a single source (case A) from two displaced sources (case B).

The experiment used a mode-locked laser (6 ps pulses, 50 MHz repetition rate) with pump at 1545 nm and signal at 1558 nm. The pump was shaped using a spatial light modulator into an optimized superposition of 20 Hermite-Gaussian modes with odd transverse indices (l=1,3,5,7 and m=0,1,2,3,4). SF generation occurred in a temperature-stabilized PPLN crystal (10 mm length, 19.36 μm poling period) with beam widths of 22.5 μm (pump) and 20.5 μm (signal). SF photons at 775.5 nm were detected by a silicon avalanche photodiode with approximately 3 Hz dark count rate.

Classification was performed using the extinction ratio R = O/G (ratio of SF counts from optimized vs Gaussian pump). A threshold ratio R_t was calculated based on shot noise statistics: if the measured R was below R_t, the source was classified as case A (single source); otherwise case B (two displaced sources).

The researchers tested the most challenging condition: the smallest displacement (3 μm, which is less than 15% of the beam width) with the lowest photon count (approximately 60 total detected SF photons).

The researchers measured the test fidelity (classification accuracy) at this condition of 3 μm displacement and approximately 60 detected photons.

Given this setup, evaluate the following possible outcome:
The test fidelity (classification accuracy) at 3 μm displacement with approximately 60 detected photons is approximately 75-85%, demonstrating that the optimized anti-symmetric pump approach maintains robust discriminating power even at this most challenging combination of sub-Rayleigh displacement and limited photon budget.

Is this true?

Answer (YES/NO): NO